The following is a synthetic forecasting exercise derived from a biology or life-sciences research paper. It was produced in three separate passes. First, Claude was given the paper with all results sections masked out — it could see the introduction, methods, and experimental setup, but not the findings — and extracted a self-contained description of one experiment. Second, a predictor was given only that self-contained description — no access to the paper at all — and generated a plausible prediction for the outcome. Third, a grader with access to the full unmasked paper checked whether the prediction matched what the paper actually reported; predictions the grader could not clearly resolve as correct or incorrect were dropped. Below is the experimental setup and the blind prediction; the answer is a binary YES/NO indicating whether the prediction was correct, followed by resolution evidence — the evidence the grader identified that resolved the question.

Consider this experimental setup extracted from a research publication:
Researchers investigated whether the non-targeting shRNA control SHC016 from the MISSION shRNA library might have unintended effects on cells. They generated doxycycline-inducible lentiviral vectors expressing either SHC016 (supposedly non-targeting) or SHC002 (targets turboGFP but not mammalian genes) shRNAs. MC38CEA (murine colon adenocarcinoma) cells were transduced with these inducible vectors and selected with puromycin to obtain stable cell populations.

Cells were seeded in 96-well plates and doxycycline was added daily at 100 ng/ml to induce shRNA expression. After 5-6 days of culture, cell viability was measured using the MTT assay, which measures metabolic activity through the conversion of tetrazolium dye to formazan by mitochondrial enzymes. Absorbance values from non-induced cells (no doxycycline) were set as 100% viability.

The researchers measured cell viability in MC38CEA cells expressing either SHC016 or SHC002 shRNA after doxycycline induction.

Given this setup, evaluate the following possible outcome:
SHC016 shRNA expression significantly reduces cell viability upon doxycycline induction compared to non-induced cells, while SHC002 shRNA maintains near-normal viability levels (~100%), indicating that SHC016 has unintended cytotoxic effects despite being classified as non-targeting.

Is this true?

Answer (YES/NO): YES